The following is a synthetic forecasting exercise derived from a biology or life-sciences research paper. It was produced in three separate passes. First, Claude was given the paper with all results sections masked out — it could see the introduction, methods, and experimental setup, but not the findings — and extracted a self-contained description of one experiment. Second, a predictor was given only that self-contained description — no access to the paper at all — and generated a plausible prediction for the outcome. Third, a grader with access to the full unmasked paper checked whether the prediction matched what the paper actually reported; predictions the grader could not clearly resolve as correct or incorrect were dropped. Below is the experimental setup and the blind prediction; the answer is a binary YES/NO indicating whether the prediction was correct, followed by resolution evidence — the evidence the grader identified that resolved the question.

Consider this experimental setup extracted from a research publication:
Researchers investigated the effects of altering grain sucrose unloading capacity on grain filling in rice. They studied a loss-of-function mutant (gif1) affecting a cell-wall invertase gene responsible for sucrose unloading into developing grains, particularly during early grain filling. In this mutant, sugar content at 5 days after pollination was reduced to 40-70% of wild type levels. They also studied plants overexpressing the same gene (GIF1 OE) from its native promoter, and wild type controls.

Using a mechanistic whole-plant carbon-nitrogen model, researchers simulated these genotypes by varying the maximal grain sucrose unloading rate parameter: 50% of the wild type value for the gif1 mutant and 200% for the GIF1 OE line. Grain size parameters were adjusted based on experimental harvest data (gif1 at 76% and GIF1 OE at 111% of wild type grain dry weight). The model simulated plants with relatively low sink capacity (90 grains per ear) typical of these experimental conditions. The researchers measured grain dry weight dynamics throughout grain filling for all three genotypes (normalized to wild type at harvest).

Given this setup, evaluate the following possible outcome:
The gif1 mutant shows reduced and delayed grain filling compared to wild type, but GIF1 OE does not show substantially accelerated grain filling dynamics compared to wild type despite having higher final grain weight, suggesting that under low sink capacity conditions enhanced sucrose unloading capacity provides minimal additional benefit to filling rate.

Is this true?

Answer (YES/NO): NO